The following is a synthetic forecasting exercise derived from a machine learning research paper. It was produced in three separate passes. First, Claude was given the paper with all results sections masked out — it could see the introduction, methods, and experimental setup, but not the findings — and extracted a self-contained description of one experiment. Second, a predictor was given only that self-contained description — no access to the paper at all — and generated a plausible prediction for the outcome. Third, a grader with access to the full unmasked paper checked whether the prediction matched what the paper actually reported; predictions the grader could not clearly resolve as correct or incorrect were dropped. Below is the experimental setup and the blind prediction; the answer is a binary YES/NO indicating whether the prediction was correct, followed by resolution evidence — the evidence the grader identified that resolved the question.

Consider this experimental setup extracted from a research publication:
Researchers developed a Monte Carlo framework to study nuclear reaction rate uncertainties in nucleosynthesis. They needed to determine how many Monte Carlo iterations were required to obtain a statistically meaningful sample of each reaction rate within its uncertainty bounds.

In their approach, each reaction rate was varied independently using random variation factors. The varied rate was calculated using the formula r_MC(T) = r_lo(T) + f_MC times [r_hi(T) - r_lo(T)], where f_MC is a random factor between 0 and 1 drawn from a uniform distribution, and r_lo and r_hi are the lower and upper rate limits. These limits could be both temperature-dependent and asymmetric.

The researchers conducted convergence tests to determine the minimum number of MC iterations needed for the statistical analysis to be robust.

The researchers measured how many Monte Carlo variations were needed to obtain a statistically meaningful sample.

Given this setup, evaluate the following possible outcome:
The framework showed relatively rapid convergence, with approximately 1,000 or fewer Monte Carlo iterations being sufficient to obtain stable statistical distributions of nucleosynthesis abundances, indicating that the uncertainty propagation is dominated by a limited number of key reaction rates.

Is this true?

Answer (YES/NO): NO